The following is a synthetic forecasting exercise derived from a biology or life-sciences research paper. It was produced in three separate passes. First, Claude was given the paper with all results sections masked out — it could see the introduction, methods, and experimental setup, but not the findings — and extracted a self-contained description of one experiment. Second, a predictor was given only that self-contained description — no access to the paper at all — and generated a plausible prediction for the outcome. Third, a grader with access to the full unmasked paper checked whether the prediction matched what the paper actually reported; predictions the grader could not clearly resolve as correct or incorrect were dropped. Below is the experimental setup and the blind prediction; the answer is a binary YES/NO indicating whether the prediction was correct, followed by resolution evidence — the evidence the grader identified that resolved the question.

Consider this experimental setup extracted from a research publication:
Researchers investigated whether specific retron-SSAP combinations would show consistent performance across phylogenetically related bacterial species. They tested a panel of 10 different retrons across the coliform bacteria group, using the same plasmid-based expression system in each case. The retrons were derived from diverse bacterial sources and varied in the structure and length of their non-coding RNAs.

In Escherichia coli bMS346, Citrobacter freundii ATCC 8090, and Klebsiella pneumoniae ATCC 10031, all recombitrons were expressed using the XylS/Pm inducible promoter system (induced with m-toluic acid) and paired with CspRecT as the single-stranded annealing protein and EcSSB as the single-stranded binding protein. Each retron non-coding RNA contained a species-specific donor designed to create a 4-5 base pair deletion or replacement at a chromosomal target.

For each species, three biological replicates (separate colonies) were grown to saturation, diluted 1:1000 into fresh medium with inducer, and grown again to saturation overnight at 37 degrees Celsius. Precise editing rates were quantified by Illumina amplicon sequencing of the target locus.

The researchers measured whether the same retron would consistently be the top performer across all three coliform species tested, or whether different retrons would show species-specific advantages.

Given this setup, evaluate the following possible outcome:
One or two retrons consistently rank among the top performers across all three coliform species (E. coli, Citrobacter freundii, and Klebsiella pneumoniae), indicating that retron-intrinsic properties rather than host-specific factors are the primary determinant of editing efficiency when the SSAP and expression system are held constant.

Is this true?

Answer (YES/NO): NO